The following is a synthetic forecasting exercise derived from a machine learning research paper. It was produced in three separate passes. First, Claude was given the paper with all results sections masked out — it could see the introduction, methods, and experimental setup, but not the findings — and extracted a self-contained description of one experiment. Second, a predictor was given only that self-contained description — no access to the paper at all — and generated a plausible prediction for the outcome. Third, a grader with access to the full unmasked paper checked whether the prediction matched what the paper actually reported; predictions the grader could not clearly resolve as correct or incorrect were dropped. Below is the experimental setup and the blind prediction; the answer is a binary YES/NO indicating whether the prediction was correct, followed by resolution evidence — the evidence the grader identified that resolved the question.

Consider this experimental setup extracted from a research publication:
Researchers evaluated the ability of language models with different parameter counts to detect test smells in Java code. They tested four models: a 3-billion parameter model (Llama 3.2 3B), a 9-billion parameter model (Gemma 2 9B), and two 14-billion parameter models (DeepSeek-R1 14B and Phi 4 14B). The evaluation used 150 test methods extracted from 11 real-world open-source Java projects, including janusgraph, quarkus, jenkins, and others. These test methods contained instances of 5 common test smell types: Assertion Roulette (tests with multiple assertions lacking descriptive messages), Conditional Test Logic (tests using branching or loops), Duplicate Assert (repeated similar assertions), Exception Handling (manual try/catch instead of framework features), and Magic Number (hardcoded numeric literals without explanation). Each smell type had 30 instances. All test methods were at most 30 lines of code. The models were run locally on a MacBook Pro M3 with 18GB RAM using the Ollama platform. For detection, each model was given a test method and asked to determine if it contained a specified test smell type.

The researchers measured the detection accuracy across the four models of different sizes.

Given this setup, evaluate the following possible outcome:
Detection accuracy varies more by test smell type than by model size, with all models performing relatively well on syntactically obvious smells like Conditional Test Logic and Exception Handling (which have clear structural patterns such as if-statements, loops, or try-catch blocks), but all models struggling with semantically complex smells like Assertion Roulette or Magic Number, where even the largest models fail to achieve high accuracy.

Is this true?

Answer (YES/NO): NO